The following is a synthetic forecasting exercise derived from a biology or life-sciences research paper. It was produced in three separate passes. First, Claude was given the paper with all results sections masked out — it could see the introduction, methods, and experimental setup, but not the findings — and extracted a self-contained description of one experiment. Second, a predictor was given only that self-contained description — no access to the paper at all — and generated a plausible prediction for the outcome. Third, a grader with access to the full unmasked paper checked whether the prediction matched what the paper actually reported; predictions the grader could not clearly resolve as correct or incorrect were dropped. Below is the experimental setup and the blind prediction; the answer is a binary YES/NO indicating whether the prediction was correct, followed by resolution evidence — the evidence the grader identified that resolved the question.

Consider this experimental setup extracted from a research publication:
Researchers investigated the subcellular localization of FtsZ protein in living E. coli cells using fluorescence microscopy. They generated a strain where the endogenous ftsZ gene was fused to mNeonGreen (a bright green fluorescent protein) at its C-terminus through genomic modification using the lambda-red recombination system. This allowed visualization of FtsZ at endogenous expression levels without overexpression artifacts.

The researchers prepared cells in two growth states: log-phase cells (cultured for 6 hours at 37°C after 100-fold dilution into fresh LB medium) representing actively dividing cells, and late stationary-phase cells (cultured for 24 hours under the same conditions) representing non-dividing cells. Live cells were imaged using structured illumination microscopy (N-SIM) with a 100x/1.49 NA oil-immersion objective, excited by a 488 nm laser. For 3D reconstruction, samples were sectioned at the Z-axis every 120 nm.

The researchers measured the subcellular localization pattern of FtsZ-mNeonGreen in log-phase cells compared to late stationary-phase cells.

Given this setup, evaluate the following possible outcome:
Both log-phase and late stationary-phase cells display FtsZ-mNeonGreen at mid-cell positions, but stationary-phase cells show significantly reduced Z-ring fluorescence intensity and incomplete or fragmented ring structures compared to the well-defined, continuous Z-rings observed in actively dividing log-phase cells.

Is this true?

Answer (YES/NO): NO